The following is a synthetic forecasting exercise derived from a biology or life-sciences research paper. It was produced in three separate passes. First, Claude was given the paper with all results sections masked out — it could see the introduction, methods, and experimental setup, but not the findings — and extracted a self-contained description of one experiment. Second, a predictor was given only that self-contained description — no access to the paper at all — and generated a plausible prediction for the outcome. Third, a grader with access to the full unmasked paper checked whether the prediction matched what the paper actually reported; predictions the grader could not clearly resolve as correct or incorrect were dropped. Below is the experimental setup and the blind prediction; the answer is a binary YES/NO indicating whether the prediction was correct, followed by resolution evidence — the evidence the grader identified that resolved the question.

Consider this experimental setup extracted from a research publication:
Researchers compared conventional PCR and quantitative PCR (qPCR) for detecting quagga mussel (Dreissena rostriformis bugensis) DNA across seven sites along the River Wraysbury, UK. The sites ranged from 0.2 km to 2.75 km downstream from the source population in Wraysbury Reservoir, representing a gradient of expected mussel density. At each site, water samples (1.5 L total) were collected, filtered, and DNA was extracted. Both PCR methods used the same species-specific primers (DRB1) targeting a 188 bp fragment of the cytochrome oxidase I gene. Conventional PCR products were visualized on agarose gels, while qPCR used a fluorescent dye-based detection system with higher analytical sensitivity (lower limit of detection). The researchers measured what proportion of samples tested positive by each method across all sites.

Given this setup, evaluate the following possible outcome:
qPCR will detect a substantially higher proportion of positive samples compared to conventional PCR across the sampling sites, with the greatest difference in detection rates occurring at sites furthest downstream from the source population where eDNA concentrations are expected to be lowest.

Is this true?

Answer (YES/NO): NO